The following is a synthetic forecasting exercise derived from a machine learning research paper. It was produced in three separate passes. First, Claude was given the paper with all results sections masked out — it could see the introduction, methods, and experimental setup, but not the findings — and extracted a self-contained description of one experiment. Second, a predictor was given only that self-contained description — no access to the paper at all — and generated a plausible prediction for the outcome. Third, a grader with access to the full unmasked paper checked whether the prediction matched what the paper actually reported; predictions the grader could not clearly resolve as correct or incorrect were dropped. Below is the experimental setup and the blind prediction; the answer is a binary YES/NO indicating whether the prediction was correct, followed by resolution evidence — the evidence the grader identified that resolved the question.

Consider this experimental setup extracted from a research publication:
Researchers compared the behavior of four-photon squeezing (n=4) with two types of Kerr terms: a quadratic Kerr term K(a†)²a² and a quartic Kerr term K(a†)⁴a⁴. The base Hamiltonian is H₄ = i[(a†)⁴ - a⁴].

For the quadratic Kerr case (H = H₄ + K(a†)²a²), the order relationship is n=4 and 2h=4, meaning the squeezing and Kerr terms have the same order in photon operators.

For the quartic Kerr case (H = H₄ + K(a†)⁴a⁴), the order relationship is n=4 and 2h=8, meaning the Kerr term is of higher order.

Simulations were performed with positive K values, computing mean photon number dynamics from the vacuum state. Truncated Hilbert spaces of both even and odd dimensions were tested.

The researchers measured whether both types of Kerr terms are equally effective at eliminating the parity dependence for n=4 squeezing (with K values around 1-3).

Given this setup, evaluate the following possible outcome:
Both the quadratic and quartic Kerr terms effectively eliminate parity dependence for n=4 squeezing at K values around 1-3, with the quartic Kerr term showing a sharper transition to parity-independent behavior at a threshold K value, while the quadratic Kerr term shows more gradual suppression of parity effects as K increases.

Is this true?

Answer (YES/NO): NO